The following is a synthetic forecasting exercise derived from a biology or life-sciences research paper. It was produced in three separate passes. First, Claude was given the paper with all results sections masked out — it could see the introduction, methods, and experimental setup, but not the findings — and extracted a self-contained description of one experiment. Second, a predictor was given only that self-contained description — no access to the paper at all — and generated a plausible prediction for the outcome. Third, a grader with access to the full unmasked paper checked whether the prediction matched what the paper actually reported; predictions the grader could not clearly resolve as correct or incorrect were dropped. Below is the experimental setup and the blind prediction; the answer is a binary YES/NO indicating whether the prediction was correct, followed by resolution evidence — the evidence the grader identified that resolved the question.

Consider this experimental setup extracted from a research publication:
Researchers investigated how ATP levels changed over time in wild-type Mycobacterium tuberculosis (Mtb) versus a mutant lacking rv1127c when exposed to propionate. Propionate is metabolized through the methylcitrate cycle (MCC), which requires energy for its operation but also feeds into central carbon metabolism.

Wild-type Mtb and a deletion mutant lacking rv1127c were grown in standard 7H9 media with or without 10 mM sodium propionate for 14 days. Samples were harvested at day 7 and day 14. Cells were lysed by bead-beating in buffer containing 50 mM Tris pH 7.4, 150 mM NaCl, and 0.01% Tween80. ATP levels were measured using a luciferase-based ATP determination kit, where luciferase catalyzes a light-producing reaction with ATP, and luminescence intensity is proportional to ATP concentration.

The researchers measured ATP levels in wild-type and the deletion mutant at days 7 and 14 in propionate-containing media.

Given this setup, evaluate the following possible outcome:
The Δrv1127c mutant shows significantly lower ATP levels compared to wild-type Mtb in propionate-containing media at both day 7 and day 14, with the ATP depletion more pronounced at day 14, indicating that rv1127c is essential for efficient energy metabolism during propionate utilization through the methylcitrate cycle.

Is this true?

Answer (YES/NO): NO